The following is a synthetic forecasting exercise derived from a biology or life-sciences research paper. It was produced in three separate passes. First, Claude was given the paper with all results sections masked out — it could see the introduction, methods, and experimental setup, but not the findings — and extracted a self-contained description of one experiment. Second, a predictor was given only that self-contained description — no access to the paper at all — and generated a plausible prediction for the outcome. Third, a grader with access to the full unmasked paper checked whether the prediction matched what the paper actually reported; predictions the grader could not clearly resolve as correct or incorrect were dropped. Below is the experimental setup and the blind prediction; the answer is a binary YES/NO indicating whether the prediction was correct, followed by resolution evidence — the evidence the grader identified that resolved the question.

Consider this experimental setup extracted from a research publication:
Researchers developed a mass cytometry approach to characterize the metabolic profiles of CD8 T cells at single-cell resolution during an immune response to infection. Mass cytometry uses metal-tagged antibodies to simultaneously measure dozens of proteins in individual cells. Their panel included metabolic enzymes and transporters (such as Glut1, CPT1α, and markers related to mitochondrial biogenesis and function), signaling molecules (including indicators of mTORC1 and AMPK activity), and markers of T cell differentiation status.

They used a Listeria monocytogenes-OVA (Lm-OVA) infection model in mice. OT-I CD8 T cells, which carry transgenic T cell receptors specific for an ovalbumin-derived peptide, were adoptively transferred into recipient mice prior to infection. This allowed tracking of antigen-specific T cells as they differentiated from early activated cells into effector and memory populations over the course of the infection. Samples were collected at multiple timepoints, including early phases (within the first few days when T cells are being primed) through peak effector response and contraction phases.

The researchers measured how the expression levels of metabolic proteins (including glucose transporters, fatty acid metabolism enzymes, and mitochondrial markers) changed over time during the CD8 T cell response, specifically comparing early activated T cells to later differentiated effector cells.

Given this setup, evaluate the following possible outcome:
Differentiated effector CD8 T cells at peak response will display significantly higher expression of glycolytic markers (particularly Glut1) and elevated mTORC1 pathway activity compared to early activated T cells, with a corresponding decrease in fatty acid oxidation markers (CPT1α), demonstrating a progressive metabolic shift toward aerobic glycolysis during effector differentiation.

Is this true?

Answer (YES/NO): NO